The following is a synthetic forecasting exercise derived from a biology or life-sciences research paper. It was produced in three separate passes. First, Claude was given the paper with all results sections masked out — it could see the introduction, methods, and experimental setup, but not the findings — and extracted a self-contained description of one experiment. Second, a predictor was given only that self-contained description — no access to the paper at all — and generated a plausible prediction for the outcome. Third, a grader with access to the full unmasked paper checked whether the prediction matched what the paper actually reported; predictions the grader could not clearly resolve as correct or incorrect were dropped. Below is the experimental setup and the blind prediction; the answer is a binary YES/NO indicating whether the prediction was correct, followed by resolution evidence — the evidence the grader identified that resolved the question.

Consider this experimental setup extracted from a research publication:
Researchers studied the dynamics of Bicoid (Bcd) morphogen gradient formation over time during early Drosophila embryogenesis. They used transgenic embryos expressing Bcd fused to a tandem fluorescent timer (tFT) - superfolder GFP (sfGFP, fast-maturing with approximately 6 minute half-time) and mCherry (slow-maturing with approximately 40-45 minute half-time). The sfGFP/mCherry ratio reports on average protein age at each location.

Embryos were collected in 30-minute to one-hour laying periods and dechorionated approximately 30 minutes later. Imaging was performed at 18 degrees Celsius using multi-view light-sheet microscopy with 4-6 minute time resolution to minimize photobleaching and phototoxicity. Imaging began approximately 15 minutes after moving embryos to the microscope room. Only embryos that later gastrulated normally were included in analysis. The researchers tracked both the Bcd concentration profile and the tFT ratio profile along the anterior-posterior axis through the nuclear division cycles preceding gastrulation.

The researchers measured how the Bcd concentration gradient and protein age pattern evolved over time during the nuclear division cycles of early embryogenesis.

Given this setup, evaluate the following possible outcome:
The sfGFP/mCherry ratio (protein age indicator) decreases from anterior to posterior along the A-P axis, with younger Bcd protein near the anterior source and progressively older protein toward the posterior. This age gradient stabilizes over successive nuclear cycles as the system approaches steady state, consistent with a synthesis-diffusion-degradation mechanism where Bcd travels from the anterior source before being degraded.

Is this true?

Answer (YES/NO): NO